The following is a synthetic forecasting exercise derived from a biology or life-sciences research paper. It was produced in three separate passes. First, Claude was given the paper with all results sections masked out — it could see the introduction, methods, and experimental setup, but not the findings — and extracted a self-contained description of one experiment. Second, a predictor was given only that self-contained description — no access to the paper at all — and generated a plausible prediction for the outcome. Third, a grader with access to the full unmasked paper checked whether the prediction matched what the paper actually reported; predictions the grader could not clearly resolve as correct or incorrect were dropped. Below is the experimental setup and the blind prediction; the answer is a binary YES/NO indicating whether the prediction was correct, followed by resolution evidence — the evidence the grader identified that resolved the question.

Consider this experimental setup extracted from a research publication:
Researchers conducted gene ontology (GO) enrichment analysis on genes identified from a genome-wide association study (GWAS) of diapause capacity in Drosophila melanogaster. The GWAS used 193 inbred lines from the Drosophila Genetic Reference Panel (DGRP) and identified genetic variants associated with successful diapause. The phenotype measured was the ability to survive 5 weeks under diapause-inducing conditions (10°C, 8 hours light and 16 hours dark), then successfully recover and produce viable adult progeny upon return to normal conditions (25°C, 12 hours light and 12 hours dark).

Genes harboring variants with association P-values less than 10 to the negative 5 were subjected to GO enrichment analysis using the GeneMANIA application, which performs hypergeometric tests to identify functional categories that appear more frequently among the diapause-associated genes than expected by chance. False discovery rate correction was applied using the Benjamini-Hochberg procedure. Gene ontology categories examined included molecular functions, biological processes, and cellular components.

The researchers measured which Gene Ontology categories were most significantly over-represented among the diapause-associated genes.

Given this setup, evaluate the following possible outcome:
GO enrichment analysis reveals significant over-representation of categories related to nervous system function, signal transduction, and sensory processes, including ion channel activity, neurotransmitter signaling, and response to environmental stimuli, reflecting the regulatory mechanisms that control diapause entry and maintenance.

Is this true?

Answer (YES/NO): NO